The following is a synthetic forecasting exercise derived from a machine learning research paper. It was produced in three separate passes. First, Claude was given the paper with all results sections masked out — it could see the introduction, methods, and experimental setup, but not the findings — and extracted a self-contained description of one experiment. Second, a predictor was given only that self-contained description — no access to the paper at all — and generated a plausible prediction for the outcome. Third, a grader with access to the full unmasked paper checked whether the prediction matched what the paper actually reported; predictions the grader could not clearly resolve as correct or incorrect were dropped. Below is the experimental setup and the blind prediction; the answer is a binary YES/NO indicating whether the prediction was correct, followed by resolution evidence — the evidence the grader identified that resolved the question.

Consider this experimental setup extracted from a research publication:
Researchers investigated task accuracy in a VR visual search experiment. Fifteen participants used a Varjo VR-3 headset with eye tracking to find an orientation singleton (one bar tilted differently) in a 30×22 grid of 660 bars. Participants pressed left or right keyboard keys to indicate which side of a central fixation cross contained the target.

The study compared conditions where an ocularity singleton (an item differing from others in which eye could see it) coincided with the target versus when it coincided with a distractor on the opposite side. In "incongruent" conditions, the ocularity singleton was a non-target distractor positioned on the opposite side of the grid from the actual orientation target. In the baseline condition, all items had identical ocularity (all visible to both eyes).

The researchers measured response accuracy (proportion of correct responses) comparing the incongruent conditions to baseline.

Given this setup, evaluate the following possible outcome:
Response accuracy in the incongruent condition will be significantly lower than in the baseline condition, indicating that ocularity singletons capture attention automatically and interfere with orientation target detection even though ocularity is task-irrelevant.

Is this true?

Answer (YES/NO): NO